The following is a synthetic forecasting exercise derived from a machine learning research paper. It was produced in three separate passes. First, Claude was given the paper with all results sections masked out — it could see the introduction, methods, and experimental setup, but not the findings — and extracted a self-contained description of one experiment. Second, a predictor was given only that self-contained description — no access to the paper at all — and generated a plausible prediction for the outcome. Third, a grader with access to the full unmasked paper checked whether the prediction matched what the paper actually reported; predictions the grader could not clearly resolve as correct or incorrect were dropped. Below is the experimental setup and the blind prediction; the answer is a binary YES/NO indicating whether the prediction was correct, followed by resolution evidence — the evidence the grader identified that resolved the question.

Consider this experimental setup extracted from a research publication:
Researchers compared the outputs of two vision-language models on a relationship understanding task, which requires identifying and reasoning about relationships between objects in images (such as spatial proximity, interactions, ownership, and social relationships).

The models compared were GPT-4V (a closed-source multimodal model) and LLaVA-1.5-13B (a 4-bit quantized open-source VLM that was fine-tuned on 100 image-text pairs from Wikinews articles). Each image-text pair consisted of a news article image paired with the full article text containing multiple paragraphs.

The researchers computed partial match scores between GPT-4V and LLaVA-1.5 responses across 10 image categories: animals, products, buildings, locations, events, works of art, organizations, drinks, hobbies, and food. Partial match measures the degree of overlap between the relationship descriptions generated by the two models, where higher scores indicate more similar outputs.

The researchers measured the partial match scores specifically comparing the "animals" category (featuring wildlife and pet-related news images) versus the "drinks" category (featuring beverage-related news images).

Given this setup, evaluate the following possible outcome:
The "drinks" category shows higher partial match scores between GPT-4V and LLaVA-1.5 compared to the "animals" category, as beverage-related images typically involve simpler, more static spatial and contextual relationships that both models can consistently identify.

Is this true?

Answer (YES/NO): NO